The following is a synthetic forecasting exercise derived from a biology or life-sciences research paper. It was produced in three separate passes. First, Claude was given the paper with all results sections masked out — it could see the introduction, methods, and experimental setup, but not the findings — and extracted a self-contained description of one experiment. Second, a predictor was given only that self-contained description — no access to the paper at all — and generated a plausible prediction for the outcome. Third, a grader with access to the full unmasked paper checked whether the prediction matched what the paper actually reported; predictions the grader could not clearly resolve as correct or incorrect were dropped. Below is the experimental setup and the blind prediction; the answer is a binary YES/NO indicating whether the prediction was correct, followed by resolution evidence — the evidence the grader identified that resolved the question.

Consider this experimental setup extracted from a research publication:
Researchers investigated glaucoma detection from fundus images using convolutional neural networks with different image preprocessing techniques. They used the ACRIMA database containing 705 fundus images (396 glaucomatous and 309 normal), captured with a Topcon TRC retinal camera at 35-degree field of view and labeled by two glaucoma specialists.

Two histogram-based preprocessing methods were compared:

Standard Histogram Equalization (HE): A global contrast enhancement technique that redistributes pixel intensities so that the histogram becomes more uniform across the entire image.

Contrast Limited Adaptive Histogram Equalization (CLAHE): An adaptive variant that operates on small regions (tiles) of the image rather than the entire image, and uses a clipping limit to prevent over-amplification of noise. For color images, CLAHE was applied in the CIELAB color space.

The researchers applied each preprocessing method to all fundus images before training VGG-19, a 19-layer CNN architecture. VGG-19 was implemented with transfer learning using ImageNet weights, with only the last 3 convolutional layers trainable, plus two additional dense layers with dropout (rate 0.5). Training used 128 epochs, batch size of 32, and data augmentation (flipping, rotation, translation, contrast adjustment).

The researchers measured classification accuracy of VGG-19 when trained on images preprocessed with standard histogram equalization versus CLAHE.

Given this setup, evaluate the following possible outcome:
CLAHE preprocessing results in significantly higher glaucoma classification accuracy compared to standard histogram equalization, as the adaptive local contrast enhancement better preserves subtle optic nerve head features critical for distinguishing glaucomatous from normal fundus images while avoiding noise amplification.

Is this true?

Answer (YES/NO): NO